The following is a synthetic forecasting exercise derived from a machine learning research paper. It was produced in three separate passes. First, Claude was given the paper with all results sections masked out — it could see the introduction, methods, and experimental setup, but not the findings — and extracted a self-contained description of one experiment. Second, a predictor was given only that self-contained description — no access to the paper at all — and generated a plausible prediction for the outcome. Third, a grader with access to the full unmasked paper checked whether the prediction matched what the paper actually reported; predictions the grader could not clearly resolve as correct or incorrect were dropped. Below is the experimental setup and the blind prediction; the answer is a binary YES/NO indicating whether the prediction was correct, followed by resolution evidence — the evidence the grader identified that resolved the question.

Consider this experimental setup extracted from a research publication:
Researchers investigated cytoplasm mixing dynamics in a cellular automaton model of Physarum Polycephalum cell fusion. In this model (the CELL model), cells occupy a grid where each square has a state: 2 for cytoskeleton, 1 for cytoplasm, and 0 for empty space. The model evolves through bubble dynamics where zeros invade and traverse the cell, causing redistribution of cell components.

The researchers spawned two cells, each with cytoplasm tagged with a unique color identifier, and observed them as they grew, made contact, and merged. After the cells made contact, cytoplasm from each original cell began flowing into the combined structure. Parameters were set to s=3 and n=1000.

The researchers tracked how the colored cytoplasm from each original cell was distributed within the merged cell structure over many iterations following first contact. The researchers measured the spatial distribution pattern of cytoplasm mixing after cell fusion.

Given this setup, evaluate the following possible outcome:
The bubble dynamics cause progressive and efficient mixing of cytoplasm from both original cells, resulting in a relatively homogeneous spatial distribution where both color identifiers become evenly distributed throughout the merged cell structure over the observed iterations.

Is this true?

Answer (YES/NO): YES